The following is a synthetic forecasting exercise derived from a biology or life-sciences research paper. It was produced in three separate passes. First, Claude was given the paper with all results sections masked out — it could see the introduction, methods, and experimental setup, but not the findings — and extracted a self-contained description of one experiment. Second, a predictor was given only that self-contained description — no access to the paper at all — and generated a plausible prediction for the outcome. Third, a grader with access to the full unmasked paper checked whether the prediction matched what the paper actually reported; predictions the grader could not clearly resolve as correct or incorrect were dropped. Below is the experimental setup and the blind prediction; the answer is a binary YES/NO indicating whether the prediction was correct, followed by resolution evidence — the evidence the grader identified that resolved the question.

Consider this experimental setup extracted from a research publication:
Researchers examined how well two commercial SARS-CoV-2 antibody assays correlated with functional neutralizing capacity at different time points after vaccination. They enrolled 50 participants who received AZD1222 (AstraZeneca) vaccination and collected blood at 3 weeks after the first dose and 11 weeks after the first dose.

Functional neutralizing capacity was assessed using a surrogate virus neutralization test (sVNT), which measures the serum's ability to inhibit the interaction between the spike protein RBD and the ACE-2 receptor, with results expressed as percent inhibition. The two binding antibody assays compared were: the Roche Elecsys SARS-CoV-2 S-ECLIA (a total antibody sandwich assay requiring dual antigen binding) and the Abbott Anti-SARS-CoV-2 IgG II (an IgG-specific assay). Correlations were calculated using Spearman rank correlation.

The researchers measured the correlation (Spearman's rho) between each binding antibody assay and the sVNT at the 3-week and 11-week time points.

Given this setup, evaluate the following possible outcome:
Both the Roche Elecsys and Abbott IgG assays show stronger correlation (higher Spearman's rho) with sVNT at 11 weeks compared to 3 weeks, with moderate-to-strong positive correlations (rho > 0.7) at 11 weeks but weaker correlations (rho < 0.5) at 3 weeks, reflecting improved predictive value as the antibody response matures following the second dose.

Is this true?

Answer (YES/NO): NO